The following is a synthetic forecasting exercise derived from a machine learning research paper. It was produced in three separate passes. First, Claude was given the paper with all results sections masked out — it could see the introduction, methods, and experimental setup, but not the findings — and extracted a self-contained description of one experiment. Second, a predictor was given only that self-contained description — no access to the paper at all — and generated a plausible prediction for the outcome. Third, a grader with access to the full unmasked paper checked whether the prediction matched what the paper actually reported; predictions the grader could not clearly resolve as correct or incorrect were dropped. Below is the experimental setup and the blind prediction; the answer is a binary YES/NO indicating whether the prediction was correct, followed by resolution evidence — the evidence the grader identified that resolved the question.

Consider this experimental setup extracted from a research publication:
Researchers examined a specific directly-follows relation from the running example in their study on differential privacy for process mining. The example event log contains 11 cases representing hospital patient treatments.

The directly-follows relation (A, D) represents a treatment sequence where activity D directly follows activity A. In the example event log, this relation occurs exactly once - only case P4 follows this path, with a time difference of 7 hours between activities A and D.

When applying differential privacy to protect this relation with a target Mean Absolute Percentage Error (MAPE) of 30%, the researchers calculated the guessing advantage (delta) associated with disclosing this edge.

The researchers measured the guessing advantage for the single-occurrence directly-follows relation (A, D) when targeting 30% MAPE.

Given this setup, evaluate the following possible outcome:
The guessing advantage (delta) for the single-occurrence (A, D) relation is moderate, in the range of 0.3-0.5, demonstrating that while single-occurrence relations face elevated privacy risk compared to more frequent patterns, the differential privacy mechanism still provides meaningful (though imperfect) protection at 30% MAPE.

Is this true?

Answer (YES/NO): NO